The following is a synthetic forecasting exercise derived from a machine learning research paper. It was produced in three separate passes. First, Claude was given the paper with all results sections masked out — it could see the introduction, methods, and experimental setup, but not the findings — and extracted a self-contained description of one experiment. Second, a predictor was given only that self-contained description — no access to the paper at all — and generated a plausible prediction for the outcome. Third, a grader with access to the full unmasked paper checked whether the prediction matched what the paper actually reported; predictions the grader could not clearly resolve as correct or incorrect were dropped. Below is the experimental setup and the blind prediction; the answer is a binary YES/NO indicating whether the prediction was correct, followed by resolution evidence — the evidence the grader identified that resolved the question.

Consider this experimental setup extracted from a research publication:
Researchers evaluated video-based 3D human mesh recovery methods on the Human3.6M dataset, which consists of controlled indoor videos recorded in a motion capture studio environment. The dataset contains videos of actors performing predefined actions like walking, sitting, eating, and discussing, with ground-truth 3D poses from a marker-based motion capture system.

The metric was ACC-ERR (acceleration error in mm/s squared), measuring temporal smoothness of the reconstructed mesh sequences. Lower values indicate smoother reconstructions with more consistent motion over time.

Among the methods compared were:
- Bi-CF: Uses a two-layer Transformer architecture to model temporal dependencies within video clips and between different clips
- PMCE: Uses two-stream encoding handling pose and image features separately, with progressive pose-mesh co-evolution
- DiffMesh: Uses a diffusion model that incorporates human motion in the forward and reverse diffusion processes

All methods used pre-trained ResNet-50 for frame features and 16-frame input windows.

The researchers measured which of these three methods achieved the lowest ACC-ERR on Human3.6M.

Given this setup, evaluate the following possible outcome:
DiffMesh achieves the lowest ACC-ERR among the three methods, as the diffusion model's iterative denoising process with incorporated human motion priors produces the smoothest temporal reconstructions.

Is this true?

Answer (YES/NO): NO